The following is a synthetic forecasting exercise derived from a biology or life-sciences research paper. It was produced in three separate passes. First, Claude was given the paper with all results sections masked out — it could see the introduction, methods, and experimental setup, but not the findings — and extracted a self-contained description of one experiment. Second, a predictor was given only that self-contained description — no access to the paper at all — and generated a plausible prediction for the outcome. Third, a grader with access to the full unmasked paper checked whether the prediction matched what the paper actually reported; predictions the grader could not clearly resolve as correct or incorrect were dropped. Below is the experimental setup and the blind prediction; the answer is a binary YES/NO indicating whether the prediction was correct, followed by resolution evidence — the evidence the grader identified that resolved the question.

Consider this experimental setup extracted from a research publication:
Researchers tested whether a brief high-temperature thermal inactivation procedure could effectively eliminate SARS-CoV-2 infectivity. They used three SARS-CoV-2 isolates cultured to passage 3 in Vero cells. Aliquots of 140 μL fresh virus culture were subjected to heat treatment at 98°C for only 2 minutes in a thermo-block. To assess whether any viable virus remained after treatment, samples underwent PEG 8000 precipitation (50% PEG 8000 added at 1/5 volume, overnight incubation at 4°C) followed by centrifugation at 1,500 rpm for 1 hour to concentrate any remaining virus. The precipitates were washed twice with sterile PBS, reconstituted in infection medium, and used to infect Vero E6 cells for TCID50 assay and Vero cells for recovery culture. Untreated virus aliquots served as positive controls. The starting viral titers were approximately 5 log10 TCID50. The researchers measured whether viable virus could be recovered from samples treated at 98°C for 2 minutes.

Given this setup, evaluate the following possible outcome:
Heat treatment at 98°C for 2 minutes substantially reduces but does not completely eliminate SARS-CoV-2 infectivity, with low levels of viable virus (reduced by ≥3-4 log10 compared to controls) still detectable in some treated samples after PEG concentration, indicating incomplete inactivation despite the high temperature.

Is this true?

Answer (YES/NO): NO